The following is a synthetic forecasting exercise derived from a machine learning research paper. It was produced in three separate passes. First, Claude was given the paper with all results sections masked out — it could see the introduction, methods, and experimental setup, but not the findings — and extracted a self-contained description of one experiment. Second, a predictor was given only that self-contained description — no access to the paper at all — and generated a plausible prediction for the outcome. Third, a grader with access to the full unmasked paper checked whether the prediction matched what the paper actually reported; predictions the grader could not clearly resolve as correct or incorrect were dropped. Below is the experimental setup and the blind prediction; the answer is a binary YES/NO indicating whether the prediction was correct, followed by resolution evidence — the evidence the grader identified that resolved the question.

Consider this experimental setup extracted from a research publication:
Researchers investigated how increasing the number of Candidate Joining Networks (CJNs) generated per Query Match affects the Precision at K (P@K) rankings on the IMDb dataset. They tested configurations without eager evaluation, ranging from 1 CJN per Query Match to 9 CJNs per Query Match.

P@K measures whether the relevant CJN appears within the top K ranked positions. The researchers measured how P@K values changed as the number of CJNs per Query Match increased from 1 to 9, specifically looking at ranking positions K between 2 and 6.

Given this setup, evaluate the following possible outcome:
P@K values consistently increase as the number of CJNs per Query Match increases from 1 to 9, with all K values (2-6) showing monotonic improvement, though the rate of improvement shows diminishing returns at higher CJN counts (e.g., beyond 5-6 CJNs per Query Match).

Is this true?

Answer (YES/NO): NO